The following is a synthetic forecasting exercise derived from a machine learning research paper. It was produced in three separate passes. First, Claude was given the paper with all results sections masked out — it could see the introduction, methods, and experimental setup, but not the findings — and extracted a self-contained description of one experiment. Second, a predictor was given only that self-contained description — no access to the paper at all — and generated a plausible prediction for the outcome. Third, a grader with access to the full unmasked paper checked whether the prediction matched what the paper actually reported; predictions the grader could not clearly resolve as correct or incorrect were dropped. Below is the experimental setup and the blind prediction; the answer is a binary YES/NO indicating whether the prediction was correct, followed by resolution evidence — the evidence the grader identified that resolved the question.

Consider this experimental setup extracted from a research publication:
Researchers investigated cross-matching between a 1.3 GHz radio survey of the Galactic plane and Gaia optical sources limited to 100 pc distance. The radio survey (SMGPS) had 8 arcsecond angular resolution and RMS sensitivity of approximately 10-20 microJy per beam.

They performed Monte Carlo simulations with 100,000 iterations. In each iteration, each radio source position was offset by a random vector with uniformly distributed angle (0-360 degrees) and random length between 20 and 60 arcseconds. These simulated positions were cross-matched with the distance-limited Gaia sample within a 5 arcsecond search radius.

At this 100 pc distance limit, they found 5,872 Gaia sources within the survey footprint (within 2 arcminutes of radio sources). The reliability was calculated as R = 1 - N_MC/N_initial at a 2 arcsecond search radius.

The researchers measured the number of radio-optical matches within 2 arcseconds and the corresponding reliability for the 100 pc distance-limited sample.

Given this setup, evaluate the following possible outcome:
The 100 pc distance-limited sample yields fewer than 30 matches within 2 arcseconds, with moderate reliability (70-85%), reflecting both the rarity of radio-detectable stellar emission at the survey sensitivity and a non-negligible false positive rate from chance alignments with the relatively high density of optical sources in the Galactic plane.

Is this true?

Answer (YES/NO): YES